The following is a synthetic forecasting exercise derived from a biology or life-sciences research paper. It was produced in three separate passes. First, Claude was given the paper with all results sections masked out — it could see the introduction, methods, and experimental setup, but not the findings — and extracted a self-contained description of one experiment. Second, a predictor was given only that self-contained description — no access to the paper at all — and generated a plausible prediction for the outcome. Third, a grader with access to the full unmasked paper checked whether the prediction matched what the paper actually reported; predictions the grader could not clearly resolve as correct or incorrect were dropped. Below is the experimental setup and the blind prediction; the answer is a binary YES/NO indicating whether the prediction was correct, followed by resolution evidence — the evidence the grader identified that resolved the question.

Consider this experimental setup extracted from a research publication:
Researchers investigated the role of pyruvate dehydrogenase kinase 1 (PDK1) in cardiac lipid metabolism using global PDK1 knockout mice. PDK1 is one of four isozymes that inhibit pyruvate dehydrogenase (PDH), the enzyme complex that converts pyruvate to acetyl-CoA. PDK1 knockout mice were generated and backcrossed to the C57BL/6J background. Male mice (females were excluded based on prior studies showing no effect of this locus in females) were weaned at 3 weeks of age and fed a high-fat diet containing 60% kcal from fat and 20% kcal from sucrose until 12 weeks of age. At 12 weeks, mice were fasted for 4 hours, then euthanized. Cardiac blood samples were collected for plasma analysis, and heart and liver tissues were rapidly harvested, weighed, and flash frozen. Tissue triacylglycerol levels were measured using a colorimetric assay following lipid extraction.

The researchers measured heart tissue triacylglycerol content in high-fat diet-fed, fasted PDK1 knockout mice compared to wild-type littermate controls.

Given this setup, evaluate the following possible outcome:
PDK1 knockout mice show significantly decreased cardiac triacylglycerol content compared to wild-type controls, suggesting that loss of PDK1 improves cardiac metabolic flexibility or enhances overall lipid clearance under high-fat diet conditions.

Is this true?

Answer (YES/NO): NO